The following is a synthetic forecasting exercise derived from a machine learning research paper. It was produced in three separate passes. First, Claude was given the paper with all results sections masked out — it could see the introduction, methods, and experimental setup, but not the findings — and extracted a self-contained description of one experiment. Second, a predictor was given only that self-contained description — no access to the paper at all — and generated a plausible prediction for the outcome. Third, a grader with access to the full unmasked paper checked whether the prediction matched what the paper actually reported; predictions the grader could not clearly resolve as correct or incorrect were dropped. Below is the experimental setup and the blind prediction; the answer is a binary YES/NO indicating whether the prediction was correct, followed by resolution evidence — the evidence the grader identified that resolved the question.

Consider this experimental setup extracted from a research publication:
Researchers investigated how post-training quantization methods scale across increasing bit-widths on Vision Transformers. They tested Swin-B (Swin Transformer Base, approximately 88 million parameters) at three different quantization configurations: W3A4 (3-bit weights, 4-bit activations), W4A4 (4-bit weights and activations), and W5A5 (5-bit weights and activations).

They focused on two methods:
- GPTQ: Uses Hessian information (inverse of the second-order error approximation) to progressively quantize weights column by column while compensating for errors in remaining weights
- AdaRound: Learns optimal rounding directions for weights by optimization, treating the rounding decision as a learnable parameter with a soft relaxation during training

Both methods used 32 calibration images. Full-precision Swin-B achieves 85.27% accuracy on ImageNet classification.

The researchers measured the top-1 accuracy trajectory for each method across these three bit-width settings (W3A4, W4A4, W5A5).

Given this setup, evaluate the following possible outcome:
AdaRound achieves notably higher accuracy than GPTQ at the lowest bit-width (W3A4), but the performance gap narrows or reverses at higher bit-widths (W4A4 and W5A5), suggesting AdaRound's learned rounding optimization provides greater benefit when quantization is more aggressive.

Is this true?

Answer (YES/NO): NO